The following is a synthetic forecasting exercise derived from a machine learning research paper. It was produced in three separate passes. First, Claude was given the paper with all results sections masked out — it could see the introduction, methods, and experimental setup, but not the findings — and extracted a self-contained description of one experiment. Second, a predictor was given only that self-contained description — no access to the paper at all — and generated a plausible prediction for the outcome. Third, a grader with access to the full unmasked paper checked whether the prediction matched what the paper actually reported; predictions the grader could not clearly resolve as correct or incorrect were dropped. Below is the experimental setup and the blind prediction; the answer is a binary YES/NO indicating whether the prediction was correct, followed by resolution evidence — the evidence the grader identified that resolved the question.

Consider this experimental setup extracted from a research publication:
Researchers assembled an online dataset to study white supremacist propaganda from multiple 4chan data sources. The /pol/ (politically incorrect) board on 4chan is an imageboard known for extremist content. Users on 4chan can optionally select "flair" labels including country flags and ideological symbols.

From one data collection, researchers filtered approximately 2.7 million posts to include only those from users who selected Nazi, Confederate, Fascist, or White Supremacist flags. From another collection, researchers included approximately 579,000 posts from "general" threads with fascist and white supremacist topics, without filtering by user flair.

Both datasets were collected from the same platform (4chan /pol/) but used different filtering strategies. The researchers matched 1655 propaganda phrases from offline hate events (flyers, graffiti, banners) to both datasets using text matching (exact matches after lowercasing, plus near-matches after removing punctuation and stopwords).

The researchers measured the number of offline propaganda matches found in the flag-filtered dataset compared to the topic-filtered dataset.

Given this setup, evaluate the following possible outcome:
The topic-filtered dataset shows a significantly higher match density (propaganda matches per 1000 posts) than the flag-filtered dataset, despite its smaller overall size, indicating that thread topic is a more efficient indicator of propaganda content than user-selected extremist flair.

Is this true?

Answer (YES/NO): NO